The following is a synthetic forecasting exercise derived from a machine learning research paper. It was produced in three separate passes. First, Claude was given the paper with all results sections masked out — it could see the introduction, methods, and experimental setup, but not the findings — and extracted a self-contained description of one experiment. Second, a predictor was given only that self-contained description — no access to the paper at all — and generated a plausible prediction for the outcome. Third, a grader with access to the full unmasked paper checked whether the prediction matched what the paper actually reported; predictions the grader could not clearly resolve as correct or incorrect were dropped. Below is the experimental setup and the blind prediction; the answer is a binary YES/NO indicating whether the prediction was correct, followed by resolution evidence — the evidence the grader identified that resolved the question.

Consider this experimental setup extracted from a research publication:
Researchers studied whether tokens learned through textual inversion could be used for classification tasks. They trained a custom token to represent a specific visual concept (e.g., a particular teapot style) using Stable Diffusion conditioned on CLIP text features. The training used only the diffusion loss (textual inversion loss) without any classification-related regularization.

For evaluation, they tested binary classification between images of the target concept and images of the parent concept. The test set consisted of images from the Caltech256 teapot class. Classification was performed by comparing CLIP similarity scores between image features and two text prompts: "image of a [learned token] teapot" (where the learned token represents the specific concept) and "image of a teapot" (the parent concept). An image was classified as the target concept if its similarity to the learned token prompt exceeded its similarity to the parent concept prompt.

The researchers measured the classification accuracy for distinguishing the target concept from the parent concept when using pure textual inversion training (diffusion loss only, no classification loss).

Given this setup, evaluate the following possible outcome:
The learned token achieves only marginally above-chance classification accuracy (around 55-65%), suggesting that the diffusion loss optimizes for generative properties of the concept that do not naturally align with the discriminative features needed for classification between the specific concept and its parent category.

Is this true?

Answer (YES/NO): NO